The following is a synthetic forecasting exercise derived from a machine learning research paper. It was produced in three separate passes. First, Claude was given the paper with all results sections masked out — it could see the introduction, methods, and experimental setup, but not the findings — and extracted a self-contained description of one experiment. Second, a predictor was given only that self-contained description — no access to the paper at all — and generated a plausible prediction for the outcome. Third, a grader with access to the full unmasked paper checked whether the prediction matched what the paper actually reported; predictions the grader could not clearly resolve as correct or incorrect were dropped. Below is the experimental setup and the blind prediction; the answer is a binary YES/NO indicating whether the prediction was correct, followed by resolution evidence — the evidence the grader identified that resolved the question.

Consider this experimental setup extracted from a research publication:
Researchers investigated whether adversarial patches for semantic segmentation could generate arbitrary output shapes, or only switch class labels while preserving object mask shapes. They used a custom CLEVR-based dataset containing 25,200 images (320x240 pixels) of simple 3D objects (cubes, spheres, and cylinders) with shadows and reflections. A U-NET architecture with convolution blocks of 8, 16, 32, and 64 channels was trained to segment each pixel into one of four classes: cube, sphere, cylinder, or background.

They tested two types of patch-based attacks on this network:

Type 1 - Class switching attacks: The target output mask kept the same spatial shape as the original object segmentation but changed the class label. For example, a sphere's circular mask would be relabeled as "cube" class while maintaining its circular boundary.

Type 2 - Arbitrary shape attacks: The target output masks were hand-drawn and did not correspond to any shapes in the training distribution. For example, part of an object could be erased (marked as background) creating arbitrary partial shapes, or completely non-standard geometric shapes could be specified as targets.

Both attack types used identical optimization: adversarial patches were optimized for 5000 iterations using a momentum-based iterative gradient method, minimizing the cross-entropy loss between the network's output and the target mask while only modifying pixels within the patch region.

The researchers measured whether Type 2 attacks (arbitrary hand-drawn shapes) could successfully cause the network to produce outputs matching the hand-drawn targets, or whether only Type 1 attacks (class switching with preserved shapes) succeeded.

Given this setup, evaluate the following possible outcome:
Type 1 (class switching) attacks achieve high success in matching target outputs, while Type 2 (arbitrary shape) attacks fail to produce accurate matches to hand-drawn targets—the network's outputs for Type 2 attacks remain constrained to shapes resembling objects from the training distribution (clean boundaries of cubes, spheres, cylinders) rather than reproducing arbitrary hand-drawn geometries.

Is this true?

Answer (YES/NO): NO